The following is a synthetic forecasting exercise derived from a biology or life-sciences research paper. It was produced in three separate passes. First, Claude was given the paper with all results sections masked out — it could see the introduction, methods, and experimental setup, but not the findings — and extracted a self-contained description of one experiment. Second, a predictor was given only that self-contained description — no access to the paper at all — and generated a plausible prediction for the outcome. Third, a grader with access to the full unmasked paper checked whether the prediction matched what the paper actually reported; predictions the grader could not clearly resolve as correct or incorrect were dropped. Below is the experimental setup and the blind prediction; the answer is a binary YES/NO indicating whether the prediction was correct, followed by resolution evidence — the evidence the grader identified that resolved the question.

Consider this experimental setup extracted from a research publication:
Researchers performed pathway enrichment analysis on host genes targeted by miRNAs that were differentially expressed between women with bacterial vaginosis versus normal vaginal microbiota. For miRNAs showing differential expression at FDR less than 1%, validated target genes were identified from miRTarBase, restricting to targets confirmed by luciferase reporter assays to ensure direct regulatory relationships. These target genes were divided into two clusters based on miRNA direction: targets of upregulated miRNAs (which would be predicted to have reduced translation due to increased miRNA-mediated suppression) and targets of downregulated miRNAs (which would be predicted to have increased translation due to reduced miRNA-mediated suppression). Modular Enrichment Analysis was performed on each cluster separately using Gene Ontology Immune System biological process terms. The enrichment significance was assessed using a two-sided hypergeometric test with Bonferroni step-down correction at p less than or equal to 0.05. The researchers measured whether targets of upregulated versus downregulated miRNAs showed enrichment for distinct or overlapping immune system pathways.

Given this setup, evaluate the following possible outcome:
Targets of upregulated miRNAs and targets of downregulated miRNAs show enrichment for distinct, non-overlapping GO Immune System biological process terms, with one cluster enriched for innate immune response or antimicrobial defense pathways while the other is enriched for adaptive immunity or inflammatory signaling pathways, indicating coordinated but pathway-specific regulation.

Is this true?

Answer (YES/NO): NO